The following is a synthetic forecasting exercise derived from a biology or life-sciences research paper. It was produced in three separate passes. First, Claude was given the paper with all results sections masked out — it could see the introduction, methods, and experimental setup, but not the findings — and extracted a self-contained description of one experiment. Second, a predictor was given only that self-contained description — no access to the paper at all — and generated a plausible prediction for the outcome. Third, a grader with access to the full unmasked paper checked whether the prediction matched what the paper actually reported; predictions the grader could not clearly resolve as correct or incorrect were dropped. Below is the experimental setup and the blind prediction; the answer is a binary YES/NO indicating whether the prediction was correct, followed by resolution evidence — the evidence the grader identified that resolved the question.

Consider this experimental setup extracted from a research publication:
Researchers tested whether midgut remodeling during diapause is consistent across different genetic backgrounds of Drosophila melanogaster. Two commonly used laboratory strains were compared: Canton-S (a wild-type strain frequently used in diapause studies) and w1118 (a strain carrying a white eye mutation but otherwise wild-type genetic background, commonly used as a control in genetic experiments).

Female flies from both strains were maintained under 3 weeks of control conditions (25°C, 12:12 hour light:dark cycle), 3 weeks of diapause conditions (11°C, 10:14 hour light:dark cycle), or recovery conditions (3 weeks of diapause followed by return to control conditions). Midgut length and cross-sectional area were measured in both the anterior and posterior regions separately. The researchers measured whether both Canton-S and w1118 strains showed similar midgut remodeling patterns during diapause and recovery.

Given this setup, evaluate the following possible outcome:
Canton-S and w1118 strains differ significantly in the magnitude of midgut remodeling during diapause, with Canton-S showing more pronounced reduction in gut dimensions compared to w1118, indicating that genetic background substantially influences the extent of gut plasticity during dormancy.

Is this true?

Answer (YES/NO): NO